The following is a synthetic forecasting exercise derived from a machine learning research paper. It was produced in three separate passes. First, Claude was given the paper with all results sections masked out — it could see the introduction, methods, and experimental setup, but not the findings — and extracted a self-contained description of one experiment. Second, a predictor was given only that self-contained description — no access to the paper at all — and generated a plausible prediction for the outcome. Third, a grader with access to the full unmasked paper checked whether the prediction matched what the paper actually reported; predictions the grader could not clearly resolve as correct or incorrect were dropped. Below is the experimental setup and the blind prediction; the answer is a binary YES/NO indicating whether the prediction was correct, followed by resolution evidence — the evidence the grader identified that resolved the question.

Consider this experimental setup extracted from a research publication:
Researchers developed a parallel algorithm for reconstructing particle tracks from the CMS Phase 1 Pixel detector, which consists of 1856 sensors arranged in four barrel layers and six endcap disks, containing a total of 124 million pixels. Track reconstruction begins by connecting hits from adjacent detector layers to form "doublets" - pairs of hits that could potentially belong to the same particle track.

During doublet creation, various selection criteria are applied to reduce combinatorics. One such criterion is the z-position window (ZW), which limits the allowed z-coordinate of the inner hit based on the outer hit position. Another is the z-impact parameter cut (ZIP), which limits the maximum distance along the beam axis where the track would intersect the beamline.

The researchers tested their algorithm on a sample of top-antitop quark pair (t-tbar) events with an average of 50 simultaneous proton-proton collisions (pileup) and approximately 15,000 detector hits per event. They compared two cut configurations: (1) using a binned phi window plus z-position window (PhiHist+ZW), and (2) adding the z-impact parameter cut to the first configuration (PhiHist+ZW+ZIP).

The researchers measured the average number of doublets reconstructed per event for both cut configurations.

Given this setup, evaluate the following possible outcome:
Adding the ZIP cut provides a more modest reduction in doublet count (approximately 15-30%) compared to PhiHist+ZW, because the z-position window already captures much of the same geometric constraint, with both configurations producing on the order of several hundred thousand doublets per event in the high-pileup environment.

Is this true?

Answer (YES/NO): NO